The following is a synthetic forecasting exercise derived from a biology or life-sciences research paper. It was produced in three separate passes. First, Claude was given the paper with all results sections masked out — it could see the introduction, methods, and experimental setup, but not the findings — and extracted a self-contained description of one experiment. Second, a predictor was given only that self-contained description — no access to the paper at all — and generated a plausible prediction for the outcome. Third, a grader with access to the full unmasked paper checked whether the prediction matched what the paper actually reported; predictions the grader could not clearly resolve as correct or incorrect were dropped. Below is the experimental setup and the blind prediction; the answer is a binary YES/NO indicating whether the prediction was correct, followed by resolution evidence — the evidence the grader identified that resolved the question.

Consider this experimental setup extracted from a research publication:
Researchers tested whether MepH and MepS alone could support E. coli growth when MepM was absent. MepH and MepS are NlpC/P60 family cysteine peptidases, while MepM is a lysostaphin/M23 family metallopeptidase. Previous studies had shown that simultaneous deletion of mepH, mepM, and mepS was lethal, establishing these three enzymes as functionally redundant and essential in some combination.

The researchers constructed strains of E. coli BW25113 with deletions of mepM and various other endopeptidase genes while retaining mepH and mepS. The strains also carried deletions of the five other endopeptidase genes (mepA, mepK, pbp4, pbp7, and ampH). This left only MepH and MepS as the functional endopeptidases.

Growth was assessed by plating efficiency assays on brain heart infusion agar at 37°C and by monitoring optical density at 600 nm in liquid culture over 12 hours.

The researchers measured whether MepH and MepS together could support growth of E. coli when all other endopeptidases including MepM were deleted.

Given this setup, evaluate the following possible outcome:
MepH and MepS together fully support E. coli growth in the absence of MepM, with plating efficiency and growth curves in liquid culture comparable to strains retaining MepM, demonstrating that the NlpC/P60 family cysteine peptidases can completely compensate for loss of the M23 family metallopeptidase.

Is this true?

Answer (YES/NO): NO